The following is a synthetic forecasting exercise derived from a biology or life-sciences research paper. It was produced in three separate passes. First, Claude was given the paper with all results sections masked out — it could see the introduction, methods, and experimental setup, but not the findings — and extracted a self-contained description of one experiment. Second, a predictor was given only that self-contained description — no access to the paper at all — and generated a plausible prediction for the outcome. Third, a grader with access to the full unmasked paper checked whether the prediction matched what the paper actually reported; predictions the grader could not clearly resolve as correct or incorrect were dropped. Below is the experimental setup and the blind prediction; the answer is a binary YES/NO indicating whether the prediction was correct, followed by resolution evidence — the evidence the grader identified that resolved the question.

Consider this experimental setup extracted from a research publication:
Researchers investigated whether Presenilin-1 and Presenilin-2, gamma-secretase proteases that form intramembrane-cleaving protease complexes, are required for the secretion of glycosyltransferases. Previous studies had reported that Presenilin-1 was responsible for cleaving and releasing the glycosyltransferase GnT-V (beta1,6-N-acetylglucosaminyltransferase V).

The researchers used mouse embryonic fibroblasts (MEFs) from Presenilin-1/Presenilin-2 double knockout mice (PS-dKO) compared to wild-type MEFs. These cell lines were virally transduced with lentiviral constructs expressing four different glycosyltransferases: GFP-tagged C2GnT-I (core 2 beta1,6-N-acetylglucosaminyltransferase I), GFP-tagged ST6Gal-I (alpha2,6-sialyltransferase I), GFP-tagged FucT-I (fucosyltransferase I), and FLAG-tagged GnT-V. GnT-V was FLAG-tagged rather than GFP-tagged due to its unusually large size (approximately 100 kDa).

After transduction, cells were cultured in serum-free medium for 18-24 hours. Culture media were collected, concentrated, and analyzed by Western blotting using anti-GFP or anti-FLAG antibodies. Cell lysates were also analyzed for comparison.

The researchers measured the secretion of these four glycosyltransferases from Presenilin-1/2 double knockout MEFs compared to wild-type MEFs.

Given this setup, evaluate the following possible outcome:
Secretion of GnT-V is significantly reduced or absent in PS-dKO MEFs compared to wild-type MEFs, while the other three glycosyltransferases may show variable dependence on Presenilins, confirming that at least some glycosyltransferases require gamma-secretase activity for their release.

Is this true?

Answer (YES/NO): NO